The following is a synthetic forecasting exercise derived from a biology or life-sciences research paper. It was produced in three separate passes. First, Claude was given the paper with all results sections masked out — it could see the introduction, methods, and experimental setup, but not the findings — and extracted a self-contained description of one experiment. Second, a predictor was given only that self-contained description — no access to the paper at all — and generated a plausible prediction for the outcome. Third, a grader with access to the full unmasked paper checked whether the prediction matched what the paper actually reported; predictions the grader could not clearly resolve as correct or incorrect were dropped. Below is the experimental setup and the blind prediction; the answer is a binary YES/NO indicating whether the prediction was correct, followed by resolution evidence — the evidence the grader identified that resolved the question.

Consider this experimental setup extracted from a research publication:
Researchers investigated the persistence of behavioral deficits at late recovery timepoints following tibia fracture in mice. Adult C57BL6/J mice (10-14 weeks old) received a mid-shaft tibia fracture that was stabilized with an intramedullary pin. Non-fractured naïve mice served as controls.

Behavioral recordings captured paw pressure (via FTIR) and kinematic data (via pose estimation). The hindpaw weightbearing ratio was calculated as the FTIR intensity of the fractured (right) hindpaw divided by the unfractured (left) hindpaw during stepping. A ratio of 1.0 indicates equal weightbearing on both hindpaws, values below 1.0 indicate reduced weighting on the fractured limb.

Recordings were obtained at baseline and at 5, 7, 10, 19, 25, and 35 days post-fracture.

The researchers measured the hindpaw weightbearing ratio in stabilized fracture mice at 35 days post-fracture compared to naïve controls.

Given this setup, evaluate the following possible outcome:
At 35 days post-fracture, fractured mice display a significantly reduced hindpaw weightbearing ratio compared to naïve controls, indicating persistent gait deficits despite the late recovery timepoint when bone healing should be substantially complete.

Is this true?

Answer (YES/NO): NO